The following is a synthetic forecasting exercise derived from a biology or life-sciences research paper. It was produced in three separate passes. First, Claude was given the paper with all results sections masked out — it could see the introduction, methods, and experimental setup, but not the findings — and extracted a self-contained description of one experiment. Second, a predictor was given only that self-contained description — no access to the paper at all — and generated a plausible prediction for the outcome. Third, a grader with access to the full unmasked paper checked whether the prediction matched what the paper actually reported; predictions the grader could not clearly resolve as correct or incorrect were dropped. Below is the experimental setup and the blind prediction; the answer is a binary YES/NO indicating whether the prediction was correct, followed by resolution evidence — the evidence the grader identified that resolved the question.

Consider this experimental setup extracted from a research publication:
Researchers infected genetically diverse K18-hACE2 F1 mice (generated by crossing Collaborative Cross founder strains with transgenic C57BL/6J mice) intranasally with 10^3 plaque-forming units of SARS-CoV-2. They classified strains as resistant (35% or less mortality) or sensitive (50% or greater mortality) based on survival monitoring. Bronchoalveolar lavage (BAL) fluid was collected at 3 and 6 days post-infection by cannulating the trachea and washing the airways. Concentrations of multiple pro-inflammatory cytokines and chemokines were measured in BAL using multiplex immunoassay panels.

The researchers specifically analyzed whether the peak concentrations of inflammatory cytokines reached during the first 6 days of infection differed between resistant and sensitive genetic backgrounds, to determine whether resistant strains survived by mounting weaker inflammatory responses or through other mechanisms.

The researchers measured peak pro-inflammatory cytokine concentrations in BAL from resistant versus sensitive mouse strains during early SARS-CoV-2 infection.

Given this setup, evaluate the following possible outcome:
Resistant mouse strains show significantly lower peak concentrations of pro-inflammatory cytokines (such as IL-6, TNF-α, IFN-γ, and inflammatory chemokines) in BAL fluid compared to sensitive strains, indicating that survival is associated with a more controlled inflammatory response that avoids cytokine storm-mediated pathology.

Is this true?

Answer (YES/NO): NO